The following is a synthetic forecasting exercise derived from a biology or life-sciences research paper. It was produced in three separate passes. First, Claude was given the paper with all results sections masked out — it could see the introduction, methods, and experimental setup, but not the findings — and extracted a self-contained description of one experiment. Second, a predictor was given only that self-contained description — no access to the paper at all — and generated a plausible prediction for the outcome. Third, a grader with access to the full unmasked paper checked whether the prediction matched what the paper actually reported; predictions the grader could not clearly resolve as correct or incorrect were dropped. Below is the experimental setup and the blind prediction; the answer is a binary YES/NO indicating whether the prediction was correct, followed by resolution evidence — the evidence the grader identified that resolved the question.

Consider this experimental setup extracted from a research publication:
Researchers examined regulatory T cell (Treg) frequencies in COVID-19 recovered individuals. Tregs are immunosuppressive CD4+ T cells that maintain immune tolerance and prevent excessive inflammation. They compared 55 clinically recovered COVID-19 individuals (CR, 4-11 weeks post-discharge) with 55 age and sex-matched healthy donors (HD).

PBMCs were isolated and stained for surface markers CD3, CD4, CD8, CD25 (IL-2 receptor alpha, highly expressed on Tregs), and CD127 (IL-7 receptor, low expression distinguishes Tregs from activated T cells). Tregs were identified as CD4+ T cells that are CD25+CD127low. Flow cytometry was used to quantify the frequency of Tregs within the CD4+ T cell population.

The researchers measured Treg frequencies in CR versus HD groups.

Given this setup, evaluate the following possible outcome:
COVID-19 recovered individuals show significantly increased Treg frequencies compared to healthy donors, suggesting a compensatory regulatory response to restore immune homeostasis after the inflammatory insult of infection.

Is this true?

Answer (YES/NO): NO